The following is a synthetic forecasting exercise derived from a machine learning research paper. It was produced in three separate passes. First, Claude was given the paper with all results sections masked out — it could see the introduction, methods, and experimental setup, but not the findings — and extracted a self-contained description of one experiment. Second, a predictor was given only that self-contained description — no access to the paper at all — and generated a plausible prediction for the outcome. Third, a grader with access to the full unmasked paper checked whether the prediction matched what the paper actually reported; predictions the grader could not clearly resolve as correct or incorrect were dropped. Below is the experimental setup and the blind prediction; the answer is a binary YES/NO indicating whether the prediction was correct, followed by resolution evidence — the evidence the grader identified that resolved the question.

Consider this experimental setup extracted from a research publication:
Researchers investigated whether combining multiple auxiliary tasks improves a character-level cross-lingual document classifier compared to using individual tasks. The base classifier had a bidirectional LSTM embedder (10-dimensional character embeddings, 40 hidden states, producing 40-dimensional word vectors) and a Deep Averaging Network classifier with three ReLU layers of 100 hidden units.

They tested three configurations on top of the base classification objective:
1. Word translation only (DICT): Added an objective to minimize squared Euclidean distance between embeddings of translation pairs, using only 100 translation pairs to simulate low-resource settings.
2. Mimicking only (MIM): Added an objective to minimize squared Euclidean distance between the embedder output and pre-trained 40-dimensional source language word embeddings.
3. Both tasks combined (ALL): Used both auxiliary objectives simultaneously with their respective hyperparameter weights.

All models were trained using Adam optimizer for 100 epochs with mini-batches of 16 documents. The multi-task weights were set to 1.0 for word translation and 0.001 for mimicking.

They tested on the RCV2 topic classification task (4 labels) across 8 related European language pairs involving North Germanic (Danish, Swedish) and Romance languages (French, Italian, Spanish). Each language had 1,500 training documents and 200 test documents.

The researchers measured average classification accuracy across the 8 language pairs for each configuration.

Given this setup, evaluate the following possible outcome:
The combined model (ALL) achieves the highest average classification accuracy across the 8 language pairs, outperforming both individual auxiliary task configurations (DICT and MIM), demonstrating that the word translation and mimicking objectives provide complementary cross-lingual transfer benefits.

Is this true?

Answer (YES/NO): NO